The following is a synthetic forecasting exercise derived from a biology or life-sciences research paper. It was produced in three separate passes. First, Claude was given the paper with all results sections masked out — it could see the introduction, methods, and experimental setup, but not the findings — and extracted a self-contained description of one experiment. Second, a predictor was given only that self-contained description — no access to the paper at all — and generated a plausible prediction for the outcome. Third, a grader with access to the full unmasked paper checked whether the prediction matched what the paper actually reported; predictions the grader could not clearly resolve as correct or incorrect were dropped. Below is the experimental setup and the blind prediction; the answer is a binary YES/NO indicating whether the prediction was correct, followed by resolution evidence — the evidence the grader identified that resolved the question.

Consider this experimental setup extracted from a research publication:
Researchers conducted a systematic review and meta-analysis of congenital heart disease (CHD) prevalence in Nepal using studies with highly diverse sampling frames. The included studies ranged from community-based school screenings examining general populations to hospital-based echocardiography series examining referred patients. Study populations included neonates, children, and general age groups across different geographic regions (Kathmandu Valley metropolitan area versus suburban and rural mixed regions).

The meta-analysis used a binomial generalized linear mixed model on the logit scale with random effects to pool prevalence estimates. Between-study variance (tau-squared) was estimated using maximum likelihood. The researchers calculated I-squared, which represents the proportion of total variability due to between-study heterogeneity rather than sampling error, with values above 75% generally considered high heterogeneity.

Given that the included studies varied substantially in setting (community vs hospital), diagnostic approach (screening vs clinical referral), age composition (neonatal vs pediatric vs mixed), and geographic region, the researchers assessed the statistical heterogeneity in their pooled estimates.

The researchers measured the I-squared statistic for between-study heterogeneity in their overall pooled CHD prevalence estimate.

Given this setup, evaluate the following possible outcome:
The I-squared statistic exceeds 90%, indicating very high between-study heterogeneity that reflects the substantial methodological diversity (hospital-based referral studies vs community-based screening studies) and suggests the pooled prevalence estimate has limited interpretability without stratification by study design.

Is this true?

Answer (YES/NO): YES